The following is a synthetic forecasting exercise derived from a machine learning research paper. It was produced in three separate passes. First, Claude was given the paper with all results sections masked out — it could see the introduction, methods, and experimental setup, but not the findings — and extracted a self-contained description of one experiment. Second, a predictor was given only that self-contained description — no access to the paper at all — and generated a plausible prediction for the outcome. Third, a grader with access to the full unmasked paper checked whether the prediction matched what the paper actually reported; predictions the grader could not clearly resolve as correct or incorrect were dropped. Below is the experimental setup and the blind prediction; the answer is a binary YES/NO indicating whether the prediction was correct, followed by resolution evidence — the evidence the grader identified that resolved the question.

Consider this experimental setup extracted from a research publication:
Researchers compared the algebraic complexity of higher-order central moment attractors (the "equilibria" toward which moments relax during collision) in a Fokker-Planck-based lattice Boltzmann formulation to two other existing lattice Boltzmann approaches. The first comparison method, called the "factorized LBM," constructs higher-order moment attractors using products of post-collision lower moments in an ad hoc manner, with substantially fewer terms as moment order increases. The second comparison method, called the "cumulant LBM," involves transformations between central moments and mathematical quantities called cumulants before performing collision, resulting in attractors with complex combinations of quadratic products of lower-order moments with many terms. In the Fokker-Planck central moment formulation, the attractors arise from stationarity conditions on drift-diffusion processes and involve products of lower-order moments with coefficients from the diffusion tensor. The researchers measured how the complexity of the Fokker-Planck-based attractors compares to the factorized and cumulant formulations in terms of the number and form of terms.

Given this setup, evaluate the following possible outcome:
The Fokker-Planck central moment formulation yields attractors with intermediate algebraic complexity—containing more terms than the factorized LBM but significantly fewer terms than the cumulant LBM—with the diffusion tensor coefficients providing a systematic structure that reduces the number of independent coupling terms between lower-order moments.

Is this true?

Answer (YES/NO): NO